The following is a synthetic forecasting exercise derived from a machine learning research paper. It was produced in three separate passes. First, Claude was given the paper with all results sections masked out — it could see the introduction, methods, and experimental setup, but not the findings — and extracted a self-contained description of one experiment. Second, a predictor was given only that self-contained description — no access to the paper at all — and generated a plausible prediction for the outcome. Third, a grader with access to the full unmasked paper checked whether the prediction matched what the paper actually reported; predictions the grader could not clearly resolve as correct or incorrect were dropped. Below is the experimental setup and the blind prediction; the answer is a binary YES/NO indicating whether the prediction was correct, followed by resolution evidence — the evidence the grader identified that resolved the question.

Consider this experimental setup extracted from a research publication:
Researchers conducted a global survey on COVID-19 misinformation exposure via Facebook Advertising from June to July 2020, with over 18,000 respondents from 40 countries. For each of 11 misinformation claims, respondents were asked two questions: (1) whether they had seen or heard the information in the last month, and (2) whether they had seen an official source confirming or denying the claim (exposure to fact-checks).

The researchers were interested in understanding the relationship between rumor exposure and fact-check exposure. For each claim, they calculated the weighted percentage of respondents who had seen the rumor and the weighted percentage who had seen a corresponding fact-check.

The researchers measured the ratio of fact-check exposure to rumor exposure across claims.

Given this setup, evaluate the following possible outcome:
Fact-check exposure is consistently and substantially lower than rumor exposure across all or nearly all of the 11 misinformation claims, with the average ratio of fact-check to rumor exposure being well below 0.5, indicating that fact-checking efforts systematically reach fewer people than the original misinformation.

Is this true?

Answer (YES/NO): NO